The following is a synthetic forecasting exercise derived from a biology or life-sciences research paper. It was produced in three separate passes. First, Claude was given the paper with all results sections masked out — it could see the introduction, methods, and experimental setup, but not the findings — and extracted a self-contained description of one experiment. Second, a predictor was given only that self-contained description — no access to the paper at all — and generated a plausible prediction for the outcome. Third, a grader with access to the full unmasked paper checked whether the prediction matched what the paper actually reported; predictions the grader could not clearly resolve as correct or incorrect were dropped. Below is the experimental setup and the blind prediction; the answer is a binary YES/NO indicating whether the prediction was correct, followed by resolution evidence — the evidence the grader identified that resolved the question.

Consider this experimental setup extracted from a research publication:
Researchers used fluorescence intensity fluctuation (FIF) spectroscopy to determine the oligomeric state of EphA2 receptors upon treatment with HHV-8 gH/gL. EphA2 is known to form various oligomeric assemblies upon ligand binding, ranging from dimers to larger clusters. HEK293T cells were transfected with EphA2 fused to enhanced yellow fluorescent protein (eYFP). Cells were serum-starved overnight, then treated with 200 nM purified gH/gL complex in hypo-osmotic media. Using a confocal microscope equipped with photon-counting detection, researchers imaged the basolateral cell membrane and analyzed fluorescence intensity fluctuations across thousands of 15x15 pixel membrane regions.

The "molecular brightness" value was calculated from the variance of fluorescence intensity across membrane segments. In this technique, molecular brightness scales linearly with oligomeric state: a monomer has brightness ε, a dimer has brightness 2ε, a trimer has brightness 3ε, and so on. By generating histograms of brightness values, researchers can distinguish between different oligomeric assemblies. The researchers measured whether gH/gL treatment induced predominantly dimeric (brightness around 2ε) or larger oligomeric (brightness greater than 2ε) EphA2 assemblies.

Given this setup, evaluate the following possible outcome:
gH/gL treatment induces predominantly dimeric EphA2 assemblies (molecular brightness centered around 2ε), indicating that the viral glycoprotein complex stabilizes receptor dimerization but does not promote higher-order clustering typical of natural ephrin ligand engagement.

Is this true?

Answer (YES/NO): YES